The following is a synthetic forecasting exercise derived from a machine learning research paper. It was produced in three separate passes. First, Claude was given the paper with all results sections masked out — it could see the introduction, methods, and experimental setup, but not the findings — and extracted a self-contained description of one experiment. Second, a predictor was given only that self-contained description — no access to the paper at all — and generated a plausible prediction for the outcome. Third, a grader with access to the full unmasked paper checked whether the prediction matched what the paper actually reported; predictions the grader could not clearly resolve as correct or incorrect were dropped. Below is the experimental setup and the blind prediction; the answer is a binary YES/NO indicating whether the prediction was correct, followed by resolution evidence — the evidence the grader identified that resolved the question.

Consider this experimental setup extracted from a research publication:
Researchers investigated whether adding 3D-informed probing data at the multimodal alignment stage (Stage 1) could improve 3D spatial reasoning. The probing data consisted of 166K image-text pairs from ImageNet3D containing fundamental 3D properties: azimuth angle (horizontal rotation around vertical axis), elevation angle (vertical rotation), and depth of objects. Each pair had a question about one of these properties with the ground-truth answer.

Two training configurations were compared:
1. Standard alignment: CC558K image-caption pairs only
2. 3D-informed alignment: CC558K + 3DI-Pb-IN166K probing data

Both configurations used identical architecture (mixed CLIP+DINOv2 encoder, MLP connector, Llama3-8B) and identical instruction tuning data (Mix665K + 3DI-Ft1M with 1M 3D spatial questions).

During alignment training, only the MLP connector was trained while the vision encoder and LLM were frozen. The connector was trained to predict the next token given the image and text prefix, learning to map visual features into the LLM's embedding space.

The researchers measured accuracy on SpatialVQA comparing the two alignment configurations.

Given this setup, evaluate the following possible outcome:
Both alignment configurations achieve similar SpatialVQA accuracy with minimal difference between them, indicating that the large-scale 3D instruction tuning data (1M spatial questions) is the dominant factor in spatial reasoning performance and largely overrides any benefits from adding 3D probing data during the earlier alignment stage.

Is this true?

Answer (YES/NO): NO